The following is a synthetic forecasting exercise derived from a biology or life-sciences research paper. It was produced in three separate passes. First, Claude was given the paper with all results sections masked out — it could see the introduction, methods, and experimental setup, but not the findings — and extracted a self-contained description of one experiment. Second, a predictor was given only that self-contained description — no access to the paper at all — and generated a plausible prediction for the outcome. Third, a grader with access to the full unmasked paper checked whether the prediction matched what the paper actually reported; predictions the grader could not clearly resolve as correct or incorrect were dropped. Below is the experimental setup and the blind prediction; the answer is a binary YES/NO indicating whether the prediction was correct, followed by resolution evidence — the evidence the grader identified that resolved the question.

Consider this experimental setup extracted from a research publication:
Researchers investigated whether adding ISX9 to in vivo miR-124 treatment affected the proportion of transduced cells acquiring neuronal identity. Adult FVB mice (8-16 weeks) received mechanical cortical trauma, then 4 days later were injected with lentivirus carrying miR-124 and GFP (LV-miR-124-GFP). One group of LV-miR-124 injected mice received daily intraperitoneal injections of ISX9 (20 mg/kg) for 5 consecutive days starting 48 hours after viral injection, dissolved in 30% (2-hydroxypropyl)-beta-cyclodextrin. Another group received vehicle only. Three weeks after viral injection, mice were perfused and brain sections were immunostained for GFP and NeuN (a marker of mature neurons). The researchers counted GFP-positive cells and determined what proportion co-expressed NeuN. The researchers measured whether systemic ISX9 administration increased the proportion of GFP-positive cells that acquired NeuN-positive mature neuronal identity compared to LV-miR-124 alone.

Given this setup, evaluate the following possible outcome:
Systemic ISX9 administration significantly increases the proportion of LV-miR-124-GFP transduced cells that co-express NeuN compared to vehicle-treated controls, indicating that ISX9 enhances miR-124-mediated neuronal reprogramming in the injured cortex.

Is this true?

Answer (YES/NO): NO